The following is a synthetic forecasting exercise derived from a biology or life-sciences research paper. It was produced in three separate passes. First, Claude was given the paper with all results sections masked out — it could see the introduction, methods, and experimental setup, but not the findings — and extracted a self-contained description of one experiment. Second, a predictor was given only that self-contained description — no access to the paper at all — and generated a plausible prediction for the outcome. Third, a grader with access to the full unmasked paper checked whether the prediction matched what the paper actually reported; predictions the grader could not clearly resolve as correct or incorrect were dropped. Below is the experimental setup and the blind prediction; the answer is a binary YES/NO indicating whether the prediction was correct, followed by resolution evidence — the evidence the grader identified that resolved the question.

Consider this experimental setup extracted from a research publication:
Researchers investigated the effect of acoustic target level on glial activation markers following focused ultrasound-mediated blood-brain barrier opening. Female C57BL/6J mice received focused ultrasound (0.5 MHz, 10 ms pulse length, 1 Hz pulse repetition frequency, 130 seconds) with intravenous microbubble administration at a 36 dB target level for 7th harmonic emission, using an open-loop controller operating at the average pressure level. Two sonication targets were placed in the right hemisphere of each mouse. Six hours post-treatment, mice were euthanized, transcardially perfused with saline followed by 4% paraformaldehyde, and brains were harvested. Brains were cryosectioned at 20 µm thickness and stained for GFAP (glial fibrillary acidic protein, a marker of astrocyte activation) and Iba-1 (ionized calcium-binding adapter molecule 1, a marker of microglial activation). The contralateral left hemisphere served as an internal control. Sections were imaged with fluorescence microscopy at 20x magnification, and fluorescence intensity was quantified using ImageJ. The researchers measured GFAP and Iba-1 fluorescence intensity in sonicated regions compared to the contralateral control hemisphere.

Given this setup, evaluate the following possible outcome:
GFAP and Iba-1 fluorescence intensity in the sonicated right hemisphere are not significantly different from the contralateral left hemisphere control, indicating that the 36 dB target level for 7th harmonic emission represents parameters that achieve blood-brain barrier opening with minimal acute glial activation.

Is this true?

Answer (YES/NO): NO